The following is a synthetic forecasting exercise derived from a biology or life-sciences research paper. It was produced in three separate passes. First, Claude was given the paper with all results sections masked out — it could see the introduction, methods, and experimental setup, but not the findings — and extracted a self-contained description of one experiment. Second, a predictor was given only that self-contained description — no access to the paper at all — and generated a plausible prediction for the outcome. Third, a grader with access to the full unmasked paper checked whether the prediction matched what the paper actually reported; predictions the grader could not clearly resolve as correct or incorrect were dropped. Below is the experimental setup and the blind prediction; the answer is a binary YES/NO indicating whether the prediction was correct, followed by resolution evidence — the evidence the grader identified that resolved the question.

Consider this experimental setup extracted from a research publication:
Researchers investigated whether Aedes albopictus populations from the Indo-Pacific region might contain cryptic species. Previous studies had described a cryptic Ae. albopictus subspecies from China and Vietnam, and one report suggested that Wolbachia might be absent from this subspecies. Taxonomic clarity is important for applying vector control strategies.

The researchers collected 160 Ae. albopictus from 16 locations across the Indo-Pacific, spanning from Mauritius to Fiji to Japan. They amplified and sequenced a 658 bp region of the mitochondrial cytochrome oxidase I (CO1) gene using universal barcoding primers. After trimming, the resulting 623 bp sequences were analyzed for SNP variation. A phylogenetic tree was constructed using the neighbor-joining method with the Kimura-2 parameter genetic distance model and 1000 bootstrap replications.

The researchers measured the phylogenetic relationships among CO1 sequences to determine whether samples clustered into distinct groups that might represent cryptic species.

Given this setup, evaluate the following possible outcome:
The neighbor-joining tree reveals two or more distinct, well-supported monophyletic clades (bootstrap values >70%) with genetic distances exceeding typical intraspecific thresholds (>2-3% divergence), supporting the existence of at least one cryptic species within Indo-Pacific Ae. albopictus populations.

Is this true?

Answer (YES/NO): NO